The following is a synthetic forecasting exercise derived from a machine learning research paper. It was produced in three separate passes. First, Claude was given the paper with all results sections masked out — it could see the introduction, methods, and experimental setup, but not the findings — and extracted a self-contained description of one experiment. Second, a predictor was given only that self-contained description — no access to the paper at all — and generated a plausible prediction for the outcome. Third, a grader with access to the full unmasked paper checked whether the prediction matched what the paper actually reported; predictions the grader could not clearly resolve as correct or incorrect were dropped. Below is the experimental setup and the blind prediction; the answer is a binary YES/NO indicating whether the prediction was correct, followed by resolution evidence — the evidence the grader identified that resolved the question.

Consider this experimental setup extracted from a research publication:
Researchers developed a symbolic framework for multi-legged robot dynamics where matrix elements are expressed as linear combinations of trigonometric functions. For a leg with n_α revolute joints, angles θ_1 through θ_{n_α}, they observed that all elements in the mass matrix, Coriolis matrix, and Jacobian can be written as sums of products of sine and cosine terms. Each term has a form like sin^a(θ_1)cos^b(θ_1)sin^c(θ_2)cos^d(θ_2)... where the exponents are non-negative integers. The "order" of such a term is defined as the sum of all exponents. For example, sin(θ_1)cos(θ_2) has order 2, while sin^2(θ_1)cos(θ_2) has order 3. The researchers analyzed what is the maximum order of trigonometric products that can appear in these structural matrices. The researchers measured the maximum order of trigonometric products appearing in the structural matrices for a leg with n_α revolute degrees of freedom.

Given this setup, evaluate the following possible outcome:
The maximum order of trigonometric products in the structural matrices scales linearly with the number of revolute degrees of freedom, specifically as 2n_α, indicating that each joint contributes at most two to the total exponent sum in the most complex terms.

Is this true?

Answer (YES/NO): YES